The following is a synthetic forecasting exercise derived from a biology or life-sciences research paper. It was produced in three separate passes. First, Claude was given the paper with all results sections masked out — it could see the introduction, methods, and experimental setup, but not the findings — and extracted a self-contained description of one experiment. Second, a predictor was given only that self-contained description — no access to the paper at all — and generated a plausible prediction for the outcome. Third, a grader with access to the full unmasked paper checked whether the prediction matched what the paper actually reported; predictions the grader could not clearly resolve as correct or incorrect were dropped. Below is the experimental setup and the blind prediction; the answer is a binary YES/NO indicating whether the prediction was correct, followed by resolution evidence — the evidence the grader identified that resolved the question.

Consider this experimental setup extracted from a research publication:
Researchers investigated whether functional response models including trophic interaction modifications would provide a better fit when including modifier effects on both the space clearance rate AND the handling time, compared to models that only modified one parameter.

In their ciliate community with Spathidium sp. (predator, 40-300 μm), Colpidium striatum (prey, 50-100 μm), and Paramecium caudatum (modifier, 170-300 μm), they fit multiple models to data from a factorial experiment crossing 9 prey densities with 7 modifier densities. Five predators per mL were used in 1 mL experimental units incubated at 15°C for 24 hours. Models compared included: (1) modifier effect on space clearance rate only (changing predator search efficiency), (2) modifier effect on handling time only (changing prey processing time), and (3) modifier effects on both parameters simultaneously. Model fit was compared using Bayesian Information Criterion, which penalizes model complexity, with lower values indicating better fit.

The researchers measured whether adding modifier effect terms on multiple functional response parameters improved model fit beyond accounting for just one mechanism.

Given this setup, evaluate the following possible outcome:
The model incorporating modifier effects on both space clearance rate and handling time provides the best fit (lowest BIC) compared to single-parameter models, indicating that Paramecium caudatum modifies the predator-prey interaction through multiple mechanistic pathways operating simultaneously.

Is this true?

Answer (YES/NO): NO